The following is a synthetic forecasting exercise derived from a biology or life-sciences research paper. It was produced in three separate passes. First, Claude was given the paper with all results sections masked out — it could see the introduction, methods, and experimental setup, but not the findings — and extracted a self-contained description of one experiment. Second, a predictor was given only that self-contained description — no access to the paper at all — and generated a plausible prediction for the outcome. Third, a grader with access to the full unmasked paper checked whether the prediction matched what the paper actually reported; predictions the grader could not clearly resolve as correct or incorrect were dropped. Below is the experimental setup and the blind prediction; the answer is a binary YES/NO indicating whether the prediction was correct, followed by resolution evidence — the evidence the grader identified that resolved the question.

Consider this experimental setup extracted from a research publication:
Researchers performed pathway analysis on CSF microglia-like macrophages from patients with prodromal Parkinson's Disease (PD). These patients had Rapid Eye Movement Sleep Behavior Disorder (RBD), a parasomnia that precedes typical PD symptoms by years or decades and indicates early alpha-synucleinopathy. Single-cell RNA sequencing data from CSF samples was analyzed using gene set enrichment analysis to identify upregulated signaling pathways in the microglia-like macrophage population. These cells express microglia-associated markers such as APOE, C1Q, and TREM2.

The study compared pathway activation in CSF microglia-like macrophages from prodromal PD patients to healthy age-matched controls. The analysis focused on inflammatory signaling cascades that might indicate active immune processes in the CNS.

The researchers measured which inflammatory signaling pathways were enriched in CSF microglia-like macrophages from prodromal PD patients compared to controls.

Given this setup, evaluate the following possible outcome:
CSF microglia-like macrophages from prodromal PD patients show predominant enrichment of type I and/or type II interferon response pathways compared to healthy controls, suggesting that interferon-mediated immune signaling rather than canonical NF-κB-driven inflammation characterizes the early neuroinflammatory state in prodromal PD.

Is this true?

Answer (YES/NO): NO